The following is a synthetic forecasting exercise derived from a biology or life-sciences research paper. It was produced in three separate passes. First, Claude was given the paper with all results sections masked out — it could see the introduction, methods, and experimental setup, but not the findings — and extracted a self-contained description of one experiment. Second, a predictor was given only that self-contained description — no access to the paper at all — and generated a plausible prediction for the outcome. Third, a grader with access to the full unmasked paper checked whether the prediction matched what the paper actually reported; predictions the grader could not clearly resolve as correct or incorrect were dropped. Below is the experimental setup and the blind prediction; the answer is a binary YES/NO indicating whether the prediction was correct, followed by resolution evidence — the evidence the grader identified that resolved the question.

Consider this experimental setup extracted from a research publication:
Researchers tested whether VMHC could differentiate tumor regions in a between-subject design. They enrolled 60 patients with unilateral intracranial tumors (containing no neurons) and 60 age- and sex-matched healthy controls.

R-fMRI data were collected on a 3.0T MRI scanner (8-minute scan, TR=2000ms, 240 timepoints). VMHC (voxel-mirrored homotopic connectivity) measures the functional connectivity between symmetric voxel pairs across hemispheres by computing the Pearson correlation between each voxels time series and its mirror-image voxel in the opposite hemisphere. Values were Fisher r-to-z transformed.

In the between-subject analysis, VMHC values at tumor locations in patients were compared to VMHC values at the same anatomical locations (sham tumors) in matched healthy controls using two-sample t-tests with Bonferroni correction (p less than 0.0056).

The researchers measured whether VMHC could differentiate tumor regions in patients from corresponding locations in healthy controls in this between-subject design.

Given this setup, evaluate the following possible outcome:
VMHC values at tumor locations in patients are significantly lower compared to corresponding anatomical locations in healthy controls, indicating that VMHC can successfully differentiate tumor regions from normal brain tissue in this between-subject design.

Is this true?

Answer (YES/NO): YES